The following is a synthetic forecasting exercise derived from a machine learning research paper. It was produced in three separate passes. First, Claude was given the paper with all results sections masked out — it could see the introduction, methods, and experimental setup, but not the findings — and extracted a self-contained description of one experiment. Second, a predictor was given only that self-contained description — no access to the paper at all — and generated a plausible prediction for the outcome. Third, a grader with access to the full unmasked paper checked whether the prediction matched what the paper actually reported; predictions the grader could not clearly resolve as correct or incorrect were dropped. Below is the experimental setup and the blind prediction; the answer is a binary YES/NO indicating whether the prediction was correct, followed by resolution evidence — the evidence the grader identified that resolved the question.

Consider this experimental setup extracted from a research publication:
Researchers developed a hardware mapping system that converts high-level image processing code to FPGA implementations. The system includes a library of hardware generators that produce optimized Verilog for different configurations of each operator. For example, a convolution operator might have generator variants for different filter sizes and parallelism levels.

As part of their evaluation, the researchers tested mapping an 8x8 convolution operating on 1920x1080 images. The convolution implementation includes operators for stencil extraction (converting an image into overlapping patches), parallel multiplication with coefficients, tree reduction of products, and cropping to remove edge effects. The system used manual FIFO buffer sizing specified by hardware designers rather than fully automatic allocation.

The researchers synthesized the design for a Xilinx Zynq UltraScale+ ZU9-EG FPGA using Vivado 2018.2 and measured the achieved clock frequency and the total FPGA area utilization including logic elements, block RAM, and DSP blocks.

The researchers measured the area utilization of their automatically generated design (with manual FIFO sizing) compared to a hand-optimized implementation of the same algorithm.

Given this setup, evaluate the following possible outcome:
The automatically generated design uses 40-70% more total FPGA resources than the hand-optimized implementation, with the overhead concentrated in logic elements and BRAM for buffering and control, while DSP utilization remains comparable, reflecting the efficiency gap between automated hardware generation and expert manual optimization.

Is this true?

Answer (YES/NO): NO